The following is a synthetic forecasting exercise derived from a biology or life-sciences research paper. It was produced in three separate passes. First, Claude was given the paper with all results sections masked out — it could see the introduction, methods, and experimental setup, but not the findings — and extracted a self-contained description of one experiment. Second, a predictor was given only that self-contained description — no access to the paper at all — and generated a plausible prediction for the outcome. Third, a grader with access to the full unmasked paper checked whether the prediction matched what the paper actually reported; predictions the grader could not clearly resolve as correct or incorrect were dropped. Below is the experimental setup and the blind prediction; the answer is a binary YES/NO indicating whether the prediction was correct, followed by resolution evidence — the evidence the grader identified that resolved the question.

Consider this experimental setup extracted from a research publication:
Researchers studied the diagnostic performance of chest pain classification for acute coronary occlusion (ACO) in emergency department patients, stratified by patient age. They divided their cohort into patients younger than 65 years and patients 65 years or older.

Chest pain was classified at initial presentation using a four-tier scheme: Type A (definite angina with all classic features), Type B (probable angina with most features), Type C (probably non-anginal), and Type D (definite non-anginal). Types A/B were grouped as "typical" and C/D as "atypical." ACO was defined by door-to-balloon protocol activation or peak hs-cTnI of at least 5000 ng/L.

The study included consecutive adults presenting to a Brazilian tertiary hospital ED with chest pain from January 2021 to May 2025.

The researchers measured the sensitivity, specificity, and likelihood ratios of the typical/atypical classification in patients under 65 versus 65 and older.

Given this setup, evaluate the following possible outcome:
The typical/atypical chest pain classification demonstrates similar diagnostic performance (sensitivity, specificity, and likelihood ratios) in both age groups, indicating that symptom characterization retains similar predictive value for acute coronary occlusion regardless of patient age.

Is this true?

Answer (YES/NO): YES